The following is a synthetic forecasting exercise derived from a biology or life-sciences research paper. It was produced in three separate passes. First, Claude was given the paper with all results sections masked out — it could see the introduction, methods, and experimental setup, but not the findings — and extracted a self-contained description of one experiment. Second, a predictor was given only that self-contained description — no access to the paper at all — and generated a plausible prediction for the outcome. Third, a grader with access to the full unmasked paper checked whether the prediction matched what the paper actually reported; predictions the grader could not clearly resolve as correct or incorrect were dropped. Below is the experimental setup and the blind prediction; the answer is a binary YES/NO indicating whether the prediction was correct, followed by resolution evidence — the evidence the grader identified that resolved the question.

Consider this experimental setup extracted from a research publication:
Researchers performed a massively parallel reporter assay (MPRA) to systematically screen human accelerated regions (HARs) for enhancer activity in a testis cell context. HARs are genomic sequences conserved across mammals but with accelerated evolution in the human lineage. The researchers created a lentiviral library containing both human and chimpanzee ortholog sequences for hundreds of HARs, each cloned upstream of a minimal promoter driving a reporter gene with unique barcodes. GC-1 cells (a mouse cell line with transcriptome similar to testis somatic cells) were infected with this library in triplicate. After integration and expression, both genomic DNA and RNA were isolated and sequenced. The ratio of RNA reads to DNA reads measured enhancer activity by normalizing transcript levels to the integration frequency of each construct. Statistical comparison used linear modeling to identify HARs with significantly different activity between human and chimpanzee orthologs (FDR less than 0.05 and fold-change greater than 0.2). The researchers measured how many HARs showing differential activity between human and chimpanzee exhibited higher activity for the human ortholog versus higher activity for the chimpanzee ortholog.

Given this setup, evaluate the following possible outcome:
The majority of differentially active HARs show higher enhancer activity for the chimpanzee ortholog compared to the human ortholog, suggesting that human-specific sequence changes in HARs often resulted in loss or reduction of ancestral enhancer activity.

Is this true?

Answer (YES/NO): YES